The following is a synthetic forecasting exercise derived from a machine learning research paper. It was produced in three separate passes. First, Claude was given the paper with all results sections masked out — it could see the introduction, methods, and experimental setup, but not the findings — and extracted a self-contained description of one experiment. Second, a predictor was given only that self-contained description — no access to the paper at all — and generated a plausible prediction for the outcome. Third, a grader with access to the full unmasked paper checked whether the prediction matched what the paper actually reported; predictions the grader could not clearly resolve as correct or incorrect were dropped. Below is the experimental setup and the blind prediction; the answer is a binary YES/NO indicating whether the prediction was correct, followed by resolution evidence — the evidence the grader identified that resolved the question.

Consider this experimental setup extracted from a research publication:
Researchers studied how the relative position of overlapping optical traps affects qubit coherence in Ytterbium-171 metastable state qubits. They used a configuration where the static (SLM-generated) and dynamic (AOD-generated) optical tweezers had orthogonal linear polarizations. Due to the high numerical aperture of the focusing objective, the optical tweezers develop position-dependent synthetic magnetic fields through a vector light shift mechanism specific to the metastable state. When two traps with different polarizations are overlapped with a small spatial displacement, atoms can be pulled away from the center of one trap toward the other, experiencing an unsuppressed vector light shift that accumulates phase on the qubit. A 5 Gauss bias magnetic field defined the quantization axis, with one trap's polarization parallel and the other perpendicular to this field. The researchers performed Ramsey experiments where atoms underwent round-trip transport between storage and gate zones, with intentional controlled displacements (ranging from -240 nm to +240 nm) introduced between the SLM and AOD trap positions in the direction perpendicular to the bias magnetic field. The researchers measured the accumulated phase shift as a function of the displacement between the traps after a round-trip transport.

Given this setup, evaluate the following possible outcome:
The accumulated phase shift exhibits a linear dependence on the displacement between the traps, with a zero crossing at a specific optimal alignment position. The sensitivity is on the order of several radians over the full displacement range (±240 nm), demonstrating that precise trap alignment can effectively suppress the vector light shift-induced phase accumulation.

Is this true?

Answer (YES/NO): YES